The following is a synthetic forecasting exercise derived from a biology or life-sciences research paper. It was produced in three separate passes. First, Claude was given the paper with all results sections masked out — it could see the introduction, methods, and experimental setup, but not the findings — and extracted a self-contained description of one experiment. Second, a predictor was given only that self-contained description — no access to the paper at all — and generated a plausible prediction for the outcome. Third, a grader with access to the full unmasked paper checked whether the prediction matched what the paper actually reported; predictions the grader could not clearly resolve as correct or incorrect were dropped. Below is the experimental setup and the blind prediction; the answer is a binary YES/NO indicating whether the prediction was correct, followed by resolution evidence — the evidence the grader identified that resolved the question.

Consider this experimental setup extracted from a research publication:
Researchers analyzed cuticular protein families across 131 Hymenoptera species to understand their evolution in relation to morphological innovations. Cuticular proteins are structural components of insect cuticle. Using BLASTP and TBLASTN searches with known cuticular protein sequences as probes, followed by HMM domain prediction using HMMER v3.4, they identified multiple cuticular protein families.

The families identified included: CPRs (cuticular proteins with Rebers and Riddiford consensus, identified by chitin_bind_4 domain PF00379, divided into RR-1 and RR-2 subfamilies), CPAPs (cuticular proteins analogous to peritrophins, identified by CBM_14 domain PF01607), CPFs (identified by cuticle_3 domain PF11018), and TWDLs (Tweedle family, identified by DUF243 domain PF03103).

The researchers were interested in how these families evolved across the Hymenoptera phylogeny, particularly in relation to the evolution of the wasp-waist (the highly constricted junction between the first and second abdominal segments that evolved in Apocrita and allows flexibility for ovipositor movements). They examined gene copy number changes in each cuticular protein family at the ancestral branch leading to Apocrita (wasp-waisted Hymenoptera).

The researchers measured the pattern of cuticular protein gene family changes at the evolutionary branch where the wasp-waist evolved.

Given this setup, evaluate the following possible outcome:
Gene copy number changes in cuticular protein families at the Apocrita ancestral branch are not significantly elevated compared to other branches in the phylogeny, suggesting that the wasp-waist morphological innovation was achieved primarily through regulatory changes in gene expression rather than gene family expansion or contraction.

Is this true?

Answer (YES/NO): NO